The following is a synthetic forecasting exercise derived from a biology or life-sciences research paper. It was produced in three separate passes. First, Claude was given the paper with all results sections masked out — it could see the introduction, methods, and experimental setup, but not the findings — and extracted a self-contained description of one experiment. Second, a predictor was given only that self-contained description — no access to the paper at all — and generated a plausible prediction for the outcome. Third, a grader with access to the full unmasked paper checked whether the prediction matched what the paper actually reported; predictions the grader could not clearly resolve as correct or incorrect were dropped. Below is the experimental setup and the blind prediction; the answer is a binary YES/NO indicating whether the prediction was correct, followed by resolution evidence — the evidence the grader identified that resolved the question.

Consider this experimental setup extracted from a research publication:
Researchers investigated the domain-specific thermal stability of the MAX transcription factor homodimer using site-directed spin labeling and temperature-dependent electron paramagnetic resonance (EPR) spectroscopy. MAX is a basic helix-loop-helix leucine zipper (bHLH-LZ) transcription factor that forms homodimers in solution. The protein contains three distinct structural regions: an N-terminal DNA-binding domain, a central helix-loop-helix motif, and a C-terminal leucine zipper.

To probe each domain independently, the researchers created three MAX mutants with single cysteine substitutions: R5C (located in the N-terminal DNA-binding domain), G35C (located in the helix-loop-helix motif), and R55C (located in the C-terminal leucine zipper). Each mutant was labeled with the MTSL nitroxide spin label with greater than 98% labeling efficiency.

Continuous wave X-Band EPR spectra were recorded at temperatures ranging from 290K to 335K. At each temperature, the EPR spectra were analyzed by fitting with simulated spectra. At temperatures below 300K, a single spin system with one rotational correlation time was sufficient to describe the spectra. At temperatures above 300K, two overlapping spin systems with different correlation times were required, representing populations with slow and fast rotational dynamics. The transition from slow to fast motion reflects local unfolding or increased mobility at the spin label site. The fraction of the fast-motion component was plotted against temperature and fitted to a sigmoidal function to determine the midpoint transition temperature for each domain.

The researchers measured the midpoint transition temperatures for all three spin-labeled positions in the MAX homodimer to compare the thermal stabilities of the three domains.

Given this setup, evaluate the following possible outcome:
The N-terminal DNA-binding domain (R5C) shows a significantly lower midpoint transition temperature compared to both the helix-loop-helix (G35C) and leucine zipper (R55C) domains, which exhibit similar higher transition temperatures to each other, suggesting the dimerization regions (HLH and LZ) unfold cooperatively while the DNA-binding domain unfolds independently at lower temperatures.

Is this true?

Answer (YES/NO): NO